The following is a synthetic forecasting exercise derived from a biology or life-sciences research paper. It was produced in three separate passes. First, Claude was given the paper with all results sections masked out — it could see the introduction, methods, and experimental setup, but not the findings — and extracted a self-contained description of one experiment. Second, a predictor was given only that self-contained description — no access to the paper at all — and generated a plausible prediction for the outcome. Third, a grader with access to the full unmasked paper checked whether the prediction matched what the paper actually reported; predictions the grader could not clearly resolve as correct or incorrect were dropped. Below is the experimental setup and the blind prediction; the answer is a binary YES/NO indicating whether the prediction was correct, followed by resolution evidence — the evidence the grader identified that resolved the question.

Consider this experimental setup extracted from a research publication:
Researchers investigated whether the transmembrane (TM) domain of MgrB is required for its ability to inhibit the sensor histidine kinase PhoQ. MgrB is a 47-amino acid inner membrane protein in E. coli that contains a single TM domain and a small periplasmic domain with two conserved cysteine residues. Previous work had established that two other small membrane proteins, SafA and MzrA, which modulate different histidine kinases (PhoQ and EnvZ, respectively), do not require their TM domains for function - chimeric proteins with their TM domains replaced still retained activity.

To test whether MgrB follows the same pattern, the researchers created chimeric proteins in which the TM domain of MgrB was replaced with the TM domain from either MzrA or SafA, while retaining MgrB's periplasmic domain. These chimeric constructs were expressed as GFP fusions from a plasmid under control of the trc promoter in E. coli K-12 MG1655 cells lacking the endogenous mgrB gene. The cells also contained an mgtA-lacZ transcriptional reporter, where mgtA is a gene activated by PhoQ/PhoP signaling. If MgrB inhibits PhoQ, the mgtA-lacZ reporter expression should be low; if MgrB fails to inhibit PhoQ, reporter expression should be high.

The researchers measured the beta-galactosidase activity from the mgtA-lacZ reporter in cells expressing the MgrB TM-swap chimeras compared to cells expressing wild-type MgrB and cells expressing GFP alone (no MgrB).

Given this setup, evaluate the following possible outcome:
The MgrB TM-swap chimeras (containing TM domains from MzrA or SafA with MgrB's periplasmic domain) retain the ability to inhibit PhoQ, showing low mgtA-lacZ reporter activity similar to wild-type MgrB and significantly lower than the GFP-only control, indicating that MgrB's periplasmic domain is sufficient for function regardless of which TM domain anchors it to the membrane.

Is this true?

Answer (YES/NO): NO